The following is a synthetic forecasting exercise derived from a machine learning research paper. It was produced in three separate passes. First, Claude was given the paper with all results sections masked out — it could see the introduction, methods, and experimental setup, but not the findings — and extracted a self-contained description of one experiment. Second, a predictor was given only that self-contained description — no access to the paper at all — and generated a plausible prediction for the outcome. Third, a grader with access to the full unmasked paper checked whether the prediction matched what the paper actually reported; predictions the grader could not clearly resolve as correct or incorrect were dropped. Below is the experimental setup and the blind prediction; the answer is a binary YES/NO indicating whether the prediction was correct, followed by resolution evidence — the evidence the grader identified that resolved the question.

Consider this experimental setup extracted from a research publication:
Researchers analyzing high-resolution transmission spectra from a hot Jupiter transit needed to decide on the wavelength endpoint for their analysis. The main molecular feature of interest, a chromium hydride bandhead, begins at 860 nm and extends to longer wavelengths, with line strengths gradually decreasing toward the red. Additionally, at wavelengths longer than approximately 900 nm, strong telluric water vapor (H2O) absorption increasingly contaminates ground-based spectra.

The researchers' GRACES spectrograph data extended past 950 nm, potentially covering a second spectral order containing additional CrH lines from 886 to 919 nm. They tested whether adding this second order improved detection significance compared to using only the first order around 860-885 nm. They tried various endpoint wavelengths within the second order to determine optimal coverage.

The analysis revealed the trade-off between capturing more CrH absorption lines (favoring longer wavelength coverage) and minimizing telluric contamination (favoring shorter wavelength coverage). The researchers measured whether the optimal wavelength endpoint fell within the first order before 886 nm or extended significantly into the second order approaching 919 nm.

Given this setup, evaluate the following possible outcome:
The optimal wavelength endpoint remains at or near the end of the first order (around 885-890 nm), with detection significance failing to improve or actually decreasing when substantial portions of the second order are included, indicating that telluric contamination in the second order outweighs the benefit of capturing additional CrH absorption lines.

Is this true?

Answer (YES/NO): NO